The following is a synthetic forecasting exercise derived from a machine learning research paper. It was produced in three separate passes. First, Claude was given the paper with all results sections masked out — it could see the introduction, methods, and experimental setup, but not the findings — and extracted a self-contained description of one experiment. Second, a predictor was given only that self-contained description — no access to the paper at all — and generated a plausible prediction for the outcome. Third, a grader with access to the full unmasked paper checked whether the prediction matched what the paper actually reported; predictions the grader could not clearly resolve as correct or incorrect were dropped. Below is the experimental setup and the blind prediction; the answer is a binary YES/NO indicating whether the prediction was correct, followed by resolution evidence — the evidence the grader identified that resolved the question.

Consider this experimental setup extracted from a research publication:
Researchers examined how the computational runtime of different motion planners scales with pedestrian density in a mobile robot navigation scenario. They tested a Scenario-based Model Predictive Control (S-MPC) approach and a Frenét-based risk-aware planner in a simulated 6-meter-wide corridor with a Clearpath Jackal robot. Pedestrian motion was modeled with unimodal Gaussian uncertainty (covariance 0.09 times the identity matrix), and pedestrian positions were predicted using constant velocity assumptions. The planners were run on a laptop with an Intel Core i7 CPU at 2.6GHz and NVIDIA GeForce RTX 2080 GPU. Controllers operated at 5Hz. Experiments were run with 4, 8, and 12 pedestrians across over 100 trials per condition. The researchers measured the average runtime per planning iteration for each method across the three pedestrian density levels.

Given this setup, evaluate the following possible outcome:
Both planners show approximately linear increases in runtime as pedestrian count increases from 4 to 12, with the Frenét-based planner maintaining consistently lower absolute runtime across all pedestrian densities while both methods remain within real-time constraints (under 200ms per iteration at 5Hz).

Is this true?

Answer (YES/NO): NO